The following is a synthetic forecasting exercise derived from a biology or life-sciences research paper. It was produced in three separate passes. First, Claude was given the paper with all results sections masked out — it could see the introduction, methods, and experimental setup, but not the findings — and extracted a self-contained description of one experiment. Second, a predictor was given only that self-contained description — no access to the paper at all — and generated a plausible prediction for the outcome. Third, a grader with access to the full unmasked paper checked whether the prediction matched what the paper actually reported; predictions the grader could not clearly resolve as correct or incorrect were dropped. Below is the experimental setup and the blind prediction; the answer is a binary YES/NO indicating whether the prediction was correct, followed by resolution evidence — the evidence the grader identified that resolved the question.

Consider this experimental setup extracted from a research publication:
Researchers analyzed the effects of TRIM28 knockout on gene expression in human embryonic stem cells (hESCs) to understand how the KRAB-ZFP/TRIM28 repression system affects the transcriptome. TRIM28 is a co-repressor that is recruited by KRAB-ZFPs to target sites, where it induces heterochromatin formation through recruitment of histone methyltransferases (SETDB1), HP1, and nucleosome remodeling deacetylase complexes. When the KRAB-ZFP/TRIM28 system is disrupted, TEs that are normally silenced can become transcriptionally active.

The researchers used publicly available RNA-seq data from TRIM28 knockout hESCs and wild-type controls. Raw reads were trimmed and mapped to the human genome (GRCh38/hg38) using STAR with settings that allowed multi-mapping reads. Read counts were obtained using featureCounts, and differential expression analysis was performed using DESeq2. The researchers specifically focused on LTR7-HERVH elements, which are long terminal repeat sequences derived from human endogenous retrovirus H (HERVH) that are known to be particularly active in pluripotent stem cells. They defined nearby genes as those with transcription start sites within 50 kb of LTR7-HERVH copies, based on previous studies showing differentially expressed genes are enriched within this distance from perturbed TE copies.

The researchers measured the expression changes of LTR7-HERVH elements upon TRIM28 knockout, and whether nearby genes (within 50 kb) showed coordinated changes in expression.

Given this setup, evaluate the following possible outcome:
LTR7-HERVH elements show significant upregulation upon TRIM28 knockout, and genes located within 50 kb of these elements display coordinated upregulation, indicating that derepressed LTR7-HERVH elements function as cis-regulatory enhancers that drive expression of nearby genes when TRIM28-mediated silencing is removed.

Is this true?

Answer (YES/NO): NO